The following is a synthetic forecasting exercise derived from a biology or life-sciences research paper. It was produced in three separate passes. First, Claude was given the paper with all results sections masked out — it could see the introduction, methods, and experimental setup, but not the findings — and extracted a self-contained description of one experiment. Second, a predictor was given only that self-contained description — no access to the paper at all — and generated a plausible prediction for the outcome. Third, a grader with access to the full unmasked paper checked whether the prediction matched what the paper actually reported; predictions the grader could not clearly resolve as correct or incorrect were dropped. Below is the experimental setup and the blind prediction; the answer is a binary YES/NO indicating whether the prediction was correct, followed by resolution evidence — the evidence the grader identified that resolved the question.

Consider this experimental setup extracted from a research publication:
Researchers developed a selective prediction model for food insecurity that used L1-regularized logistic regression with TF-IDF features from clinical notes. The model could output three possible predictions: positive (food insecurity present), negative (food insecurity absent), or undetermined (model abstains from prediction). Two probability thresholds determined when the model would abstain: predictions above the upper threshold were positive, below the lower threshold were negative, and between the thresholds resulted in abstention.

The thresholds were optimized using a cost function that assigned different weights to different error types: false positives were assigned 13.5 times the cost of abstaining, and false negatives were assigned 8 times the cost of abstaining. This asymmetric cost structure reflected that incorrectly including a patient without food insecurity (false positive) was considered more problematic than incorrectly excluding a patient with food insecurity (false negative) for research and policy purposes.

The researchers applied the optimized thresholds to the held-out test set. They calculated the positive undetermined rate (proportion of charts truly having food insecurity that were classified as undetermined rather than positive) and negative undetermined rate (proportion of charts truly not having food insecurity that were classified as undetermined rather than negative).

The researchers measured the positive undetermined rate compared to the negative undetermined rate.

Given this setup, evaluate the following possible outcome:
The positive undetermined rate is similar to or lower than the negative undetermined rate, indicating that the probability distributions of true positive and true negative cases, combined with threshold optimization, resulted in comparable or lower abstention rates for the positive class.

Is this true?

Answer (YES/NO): NO